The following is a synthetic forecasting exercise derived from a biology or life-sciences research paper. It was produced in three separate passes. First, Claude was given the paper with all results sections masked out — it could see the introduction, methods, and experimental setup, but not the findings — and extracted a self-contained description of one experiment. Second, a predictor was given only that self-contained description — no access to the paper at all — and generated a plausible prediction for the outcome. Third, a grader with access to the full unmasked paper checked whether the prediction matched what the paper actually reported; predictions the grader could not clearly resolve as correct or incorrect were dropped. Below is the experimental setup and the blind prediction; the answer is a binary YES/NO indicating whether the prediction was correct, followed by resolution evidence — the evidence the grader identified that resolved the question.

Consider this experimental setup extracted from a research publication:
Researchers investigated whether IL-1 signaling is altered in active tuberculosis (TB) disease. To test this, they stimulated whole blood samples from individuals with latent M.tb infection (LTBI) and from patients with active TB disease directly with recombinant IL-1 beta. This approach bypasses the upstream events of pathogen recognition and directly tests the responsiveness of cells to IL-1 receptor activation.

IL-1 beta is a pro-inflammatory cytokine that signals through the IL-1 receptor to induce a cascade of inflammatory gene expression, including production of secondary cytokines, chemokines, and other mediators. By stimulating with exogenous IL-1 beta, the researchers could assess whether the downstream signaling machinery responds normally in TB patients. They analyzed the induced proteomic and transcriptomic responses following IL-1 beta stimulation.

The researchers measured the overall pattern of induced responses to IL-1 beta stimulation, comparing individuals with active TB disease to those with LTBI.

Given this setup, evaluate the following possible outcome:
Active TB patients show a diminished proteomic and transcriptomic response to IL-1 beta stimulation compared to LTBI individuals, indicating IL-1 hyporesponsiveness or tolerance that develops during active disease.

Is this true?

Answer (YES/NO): NO